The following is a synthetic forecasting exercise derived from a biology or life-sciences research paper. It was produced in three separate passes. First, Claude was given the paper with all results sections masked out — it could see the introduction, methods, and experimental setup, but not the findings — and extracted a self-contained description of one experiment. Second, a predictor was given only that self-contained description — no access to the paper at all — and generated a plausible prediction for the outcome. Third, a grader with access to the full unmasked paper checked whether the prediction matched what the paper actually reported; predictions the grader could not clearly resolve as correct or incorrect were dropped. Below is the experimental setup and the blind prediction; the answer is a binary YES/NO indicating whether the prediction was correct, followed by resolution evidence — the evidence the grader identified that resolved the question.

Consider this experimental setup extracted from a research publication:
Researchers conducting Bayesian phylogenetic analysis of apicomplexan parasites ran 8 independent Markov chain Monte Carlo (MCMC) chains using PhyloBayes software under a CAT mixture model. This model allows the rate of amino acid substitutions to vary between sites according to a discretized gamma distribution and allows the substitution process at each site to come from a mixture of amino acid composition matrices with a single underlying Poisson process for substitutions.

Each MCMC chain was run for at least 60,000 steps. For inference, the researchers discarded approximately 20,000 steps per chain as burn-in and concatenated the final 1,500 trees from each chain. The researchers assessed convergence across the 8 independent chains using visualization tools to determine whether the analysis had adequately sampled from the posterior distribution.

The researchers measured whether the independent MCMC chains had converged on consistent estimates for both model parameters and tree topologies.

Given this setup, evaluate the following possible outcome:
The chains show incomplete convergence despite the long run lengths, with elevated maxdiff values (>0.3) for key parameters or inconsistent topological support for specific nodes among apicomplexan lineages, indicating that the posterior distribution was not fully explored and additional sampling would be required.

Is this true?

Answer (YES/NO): NO